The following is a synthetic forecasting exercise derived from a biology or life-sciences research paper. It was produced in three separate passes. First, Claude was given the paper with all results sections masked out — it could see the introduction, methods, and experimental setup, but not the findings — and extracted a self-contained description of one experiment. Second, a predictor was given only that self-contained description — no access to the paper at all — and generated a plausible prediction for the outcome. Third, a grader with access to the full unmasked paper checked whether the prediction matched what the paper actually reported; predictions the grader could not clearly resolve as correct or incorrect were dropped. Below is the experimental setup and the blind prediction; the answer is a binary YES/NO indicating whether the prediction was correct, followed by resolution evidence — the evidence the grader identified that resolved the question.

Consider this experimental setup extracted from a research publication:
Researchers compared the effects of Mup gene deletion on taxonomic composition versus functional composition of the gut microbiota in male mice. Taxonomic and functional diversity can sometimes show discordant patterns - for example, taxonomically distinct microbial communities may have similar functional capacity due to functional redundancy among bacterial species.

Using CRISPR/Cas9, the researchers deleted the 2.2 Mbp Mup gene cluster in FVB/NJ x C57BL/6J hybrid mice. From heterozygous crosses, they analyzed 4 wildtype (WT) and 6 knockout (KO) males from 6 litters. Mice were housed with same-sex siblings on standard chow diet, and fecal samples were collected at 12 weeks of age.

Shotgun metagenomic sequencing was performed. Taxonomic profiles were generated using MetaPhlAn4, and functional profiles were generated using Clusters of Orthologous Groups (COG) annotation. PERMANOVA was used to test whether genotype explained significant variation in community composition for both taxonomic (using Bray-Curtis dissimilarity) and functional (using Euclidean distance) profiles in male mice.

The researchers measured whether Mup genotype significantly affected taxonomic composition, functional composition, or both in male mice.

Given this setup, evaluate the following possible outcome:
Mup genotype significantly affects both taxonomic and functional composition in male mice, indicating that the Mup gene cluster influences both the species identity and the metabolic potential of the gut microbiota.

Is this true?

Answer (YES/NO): YES